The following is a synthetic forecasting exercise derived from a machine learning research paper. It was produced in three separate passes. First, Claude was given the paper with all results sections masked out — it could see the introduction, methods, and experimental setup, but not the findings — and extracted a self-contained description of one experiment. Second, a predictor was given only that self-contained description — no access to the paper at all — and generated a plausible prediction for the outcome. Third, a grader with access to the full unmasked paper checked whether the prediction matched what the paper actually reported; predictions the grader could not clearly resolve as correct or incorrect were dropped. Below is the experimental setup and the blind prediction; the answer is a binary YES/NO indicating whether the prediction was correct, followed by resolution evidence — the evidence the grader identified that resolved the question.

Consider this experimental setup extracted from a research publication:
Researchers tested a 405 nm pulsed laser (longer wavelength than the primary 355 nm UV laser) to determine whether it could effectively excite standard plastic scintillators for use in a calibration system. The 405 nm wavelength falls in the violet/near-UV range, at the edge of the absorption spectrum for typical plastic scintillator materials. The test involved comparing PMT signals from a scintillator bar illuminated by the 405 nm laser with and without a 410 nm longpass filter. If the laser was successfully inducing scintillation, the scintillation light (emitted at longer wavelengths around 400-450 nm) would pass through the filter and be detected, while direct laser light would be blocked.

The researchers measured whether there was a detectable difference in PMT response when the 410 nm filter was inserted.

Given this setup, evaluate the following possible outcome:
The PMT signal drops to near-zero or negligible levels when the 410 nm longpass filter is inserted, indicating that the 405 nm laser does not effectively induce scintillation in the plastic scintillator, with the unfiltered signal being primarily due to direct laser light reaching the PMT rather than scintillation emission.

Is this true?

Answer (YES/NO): NO